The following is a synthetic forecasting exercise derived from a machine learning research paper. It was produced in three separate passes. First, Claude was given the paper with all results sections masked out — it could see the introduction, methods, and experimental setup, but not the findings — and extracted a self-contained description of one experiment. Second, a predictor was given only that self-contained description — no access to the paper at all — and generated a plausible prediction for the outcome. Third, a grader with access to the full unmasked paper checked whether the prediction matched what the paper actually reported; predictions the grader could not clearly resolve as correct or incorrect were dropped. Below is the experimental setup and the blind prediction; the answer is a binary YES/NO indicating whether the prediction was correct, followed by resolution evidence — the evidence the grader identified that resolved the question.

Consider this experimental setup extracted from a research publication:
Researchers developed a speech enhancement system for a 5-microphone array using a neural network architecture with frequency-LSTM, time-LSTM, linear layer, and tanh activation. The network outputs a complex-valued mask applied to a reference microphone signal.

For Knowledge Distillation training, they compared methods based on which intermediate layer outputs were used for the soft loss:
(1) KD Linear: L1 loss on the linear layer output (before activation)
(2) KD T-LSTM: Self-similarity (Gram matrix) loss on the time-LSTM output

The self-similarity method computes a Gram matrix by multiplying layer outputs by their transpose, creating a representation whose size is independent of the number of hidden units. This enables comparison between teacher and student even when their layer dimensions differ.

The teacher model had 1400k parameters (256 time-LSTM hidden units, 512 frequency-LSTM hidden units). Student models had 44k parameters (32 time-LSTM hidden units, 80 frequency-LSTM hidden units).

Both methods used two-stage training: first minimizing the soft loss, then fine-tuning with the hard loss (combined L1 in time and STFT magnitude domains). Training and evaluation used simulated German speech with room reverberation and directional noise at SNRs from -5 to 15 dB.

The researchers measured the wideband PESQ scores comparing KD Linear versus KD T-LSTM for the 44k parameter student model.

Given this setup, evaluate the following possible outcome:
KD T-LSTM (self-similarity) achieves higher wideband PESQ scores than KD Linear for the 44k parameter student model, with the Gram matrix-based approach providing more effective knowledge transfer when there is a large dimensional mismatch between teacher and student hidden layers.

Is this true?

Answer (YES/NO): NO